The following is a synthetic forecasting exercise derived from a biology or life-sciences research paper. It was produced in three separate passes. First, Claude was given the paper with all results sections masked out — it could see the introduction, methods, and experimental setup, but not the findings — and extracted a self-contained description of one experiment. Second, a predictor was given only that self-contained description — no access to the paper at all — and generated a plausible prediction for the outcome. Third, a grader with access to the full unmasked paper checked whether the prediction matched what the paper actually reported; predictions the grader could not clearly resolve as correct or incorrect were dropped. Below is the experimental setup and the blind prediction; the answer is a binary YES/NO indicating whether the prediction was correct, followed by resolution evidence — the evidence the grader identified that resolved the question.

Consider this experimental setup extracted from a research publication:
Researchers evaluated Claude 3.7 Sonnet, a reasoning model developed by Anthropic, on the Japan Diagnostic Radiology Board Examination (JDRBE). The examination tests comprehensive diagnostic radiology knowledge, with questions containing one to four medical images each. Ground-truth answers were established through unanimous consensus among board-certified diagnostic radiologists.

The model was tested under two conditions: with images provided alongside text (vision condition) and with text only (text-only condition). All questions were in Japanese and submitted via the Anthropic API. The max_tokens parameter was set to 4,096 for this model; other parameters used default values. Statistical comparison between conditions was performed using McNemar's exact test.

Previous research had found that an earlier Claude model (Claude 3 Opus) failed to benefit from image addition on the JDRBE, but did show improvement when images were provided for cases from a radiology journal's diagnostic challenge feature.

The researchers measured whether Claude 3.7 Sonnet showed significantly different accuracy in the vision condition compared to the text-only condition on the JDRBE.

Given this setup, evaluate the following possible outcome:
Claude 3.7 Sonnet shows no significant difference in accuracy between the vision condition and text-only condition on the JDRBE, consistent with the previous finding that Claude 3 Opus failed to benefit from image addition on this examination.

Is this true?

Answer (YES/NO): YES